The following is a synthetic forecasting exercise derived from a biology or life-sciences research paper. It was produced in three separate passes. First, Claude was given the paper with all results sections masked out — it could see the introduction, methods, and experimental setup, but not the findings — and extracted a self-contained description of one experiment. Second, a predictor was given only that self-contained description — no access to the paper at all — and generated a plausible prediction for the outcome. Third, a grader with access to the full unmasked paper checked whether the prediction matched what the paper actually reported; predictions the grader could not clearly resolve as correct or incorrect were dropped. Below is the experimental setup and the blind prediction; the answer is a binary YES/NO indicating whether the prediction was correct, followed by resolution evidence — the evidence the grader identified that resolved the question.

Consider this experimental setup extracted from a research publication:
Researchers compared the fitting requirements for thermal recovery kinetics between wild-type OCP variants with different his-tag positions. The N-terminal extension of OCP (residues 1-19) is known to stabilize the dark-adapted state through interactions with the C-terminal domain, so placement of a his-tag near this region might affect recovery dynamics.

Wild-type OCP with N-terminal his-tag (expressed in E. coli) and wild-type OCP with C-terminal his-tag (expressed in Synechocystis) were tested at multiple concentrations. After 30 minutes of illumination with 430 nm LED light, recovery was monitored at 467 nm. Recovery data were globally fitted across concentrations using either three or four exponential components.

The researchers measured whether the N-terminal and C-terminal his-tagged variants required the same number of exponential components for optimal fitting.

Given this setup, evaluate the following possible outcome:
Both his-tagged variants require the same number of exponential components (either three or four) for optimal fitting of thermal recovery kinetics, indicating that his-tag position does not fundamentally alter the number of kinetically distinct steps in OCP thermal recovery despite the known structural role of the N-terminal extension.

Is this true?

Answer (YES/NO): NO